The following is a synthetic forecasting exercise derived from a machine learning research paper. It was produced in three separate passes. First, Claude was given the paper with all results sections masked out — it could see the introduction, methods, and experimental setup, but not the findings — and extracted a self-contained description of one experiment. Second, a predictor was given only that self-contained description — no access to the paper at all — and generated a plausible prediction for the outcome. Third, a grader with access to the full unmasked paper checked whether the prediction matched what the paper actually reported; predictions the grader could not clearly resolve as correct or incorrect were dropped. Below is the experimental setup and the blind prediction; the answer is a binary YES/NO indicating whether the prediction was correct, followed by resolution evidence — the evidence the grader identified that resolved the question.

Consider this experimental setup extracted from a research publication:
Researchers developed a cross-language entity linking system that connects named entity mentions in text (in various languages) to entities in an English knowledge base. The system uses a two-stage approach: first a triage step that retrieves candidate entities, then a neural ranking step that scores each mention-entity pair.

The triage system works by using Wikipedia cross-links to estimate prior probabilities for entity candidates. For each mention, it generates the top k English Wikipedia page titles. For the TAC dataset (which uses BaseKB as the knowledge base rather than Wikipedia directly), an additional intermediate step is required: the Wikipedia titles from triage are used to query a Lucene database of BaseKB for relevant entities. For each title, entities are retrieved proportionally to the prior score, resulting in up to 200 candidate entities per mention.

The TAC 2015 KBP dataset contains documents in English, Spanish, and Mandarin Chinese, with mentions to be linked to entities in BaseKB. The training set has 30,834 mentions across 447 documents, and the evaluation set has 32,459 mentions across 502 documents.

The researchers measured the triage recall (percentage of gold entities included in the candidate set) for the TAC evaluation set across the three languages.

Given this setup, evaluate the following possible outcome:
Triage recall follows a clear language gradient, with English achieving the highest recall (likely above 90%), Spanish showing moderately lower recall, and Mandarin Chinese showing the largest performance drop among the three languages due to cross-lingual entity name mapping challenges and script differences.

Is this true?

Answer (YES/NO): NO